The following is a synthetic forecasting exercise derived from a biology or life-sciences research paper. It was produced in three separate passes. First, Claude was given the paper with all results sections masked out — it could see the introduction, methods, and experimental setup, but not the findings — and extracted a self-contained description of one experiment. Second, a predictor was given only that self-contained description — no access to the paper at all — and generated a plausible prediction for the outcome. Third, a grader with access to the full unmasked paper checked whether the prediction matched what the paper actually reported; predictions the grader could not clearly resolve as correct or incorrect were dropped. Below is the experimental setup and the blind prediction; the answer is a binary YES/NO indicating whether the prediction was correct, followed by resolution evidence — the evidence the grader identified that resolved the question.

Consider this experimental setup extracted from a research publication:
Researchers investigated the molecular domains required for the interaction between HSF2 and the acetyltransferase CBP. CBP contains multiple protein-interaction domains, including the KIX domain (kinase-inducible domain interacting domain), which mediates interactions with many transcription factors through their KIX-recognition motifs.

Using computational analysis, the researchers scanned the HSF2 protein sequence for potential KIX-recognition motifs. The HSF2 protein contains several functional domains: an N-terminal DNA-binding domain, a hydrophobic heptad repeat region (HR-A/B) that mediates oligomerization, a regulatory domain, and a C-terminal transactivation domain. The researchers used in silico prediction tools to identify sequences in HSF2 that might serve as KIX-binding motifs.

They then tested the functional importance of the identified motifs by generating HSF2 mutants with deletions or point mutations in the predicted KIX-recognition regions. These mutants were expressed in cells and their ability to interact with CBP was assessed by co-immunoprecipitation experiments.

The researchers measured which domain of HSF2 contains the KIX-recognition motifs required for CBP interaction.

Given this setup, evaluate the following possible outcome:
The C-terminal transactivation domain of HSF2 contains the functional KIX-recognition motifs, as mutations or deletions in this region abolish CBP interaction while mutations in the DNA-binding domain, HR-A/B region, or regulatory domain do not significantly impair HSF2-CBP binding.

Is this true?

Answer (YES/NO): NO